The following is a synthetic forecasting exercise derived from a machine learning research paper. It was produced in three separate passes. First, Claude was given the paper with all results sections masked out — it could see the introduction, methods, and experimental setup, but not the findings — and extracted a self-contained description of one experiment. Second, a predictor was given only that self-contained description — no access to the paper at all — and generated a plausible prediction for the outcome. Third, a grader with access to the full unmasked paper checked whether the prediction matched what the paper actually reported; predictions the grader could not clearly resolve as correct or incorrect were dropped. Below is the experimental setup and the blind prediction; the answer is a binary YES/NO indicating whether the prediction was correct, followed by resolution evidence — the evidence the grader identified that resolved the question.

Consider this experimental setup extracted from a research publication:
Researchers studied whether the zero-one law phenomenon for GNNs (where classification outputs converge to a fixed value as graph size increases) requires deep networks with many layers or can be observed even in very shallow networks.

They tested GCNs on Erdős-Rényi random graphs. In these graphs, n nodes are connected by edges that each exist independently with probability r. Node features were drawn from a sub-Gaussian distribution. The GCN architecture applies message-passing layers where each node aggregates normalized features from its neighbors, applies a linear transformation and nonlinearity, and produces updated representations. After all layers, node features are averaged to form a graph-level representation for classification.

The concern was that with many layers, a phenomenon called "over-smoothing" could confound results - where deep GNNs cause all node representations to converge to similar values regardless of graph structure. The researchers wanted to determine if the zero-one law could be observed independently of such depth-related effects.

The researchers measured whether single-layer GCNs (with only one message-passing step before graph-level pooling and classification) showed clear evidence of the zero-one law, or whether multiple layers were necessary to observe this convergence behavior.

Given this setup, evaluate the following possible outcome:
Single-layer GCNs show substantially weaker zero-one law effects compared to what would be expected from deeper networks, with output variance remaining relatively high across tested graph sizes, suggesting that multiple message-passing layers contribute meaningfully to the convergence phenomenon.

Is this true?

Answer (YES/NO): NO